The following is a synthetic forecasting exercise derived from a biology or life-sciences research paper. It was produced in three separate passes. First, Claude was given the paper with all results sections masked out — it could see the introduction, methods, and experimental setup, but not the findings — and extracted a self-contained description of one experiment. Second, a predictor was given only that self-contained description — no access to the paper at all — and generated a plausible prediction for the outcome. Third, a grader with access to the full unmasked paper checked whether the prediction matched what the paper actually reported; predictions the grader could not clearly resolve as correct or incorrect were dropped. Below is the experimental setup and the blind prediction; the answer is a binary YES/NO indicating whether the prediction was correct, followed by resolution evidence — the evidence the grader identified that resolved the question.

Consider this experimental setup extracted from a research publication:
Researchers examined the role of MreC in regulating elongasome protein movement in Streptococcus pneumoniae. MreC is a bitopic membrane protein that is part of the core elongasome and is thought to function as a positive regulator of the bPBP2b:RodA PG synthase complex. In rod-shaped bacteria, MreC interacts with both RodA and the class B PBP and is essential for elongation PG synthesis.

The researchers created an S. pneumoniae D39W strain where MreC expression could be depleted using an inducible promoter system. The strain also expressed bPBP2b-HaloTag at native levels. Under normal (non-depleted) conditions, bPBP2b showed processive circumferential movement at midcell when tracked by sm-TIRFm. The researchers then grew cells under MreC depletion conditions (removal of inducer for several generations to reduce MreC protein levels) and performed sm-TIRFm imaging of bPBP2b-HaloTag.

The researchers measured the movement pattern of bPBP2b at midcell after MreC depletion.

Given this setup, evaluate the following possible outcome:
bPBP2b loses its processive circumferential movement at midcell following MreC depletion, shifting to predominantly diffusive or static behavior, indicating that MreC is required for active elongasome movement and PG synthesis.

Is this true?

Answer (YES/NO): YES